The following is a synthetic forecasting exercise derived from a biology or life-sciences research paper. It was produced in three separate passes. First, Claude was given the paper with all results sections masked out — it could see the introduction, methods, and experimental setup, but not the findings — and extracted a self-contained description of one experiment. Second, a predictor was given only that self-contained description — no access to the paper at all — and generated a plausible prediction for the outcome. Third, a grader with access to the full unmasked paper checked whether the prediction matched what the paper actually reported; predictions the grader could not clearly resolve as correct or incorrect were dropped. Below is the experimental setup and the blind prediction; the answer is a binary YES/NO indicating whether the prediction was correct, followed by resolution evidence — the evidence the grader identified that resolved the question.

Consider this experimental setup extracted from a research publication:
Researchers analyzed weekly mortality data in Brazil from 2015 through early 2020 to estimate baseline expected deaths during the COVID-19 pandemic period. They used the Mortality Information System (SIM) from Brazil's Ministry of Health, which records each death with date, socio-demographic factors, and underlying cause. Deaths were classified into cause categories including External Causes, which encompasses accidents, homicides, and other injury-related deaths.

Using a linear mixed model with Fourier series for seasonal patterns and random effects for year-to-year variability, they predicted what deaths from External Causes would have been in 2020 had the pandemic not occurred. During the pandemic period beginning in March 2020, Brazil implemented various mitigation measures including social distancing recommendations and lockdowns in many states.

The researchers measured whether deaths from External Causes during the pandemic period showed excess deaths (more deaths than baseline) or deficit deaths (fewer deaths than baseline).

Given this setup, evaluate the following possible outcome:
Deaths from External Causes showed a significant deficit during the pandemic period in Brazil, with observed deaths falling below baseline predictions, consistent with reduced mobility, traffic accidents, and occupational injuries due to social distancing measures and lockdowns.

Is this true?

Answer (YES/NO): NO